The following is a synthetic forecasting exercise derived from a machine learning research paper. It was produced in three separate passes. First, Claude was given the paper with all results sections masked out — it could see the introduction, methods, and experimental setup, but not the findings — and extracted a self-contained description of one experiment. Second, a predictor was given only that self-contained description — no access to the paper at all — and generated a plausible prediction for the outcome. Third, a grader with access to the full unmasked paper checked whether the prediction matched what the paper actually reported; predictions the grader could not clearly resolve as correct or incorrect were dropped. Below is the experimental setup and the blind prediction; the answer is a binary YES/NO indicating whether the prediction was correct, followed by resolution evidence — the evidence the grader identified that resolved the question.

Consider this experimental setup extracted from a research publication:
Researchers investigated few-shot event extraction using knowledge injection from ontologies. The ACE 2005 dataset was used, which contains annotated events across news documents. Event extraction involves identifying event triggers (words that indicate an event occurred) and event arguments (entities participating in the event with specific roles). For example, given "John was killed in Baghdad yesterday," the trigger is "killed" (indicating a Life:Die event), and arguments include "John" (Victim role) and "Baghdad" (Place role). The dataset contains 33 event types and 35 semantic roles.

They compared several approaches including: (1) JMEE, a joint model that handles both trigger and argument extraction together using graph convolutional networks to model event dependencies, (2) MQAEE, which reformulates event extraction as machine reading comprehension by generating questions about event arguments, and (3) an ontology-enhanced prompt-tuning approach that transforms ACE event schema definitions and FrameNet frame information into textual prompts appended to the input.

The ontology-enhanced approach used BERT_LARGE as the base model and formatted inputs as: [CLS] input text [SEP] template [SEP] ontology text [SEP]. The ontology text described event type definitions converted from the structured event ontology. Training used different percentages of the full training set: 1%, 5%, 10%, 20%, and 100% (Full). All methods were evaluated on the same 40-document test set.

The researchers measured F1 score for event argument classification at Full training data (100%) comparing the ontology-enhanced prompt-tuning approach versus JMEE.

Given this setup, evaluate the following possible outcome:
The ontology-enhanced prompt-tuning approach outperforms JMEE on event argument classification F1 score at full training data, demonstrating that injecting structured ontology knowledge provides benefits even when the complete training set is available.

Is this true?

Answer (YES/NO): NO